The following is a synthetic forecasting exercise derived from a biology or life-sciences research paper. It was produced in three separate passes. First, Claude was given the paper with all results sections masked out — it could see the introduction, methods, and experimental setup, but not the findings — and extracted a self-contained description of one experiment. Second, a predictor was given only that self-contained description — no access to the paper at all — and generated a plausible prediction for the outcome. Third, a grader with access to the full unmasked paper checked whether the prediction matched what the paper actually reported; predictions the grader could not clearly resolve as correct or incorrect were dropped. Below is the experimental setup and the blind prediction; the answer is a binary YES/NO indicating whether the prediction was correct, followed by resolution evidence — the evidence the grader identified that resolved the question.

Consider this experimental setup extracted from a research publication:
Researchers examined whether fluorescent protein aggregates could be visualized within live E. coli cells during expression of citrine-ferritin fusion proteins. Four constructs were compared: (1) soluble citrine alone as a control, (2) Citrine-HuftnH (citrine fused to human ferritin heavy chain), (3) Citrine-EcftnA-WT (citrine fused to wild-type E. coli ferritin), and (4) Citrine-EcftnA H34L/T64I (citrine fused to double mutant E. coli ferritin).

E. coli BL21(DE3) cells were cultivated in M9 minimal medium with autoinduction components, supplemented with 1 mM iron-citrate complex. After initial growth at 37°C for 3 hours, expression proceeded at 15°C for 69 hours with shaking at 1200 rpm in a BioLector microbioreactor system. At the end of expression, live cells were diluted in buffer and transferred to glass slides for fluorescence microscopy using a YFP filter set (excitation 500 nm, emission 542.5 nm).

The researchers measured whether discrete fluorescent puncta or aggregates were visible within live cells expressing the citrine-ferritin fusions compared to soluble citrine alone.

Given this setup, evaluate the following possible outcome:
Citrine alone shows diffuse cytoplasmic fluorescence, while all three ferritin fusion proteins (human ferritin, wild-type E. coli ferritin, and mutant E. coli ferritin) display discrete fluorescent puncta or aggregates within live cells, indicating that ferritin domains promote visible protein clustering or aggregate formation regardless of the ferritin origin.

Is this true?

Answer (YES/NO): YES